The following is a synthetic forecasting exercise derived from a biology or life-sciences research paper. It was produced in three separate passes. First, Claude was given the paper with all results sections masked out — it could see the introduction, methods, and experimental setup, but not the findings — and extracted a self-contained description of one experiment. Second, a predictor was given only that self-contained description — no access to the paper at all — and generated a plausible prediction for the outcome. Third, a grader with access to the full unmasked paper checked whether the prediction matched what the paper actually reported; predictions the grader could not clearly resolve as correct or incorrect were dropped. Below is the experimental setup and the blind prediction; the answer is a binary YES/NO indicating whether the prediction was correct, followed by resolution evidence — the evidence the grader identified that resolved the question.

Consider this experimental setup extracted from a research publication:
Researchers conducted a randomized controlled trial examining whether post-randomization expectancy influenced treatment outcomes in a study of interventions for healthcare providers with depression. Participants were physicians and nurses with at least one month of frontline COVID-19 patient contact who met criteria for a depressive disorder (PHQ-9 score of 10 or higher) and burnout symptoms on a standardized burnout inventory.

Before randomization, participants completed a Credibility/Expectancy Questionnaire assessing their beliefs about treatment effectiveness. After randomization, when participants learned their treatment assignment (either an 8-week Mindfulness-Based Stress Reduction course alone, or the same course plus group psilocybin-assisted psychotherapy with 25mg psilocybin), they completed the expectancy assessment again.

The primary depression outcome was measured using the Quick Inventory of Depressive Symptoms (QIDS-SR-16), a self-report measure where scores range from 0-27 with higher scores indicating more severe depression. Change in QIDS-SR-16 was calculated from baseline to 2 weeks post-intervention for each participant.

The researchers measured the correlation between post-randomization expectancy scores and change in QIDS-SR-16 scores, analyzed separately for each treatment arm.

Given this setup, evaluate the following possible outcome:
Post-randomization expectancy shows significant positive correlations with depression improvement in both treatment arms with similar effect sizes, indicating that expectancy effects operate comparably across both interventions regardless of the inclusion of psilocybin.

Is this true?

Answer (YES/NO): NO